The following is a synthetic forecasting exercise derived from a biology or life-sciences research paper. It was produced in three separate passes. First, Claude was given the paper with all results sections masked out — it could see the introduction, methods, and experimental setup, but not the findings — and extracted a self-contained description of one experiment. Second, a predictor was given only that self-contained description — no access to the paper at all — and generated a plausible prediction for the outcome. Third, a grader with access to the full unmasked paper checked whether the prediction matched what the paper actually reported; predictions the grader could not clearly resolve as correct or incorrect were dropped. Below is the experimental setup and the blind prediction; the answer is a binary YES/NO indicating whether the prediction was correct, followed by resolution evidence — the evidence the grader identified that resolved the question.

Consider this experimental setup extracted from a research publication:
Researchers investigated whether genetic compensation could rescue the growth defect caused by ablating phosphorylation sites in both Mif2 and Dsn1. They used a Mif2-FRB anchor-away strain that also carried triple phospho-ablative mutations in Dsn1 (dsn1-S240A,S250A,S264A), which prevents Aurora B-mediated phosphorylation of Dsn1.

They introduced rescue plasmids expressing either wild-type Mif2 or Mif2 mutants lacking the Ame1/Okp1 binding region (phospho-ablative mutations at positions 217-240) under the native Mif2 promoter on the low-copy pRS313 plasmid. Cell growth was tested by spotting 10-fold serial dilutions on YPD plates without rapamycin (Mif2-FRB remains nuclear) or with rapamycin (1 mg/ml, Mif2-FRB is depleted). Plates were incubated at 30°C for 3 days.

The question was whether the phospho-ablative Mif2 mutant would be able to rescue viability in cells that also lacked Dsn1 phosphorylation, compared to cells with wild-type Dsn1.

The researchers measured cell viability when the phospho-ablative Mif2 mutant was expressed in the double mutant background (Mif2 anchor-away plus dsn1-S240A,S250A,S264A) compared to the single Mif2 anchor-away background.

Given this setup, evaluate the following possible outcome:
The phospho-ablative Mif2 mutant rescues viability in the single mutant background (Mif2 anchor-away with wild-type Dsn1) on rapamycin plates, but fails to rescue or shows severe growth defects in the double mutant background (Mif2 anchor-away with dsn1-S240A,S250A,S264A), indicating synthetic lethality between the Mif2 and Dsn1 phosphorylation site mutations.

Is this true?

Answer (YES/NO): YES